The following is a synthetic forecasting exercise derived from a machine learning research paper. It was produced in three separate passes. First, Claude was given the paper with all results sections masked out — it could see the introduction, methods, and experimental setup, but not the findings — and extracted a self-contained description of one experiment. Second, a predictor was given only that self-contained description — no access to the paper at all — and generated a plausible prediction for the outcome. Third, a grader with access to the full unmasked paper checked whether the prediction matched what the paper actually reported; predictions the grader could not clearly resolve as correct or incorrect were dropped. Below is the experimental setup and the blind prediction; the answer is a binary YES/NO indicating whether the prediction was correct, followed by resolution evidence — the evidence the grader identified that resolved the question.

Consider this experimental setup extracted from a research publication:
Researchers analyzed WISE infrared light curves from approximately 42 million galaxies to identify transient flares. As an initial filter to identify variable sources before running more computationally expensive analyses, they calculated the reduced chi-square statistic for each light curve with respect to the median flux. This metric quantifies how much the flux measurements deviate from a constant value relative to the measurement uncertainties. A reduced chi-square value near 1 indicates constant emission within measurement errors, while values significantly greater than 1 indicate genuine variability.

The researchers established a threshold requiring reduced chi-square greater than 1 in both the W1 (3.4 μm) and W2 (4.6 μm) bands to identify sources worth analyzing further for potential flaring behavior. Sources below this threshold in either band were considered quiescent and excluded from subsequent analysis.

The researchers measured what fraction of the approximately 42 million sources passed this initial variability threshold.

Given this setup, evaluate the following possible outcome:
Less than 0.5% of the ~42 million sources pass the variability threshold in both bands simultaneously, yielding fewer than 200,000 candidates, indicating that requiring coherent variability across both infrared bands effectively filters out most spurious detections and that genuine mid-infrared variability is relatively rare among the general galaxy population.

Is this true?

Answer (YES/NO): NO